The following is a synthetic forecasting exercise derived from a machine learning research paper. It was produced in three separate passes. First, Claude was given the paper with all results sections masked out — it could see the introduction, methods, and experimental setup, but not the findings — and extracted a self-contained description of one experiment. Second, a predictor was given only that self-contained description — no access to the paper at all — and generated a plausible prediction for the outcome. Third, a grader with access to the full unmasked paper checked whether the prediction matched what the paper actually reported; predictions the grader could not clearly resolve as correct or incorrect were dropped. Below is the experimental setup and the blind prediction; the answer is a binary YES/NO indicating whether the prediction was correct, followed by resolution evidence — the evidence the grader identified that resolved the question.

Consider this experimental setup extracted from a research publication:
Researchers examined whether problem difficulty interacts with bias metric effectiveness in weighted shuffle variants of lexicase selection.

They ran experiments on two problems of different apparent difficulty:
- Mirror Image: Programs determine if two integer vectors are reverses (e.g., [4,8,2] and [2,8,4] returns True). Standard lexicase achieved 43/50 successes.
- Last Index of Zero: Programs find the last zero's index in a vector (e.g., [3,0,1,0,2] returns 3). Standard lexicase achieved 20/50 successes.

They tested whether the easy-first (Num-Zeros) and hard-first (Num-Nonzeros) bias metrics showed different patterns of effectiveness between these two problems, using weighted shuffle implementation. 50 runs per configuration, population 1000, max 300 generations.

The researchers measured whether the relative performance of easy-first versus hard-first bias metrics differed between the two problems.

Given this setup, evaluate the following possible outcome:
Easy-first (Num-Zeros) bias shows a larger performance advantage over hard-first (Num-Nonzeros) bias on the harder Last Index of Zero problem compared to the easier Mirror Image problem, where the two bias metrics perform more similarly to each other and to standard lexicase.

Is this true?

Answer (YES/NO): NO